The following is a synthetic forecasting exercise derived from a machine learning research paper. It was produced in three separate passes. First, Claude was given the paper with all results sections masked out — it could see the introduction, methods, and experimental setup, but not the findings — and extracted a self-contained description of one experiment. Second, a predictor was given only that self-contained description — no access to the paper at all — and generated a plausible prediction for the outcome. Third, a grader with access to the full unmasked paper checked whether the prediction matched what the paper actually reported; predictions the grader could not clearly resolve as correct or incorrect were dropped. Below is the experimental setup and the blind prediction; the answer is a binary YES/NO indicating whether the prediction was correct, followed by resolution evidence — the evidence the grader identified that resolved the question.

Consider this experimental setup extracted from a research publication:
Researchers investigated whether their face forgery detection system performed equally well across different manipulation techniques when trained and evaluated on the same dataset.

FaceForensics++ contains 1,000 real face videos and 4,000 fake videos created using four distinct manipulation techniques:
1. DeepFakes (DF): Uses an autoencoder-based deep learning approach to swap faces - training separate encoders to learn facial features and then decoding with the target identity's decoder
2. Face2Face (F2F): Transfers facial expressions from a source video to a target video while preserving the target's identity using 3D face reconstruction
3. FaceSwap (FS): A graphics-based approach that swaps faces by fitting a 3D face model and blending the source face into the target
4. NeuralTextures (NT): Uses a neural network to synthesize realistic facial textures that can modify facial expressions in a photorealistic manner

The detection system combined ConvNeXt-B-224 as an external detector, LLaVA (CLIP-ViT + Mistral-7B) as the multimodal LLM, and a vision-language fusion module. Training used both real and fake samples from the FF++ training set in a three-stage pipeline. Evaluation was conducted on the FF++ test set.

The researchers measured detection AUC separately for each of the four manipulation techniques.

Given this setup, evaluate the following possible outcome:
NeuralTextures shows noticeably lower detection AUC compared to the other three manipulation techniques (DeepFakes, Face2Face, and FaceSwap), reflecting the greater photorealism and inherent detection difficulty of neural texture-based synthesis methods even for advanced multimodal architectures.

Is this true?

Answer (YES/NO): NO